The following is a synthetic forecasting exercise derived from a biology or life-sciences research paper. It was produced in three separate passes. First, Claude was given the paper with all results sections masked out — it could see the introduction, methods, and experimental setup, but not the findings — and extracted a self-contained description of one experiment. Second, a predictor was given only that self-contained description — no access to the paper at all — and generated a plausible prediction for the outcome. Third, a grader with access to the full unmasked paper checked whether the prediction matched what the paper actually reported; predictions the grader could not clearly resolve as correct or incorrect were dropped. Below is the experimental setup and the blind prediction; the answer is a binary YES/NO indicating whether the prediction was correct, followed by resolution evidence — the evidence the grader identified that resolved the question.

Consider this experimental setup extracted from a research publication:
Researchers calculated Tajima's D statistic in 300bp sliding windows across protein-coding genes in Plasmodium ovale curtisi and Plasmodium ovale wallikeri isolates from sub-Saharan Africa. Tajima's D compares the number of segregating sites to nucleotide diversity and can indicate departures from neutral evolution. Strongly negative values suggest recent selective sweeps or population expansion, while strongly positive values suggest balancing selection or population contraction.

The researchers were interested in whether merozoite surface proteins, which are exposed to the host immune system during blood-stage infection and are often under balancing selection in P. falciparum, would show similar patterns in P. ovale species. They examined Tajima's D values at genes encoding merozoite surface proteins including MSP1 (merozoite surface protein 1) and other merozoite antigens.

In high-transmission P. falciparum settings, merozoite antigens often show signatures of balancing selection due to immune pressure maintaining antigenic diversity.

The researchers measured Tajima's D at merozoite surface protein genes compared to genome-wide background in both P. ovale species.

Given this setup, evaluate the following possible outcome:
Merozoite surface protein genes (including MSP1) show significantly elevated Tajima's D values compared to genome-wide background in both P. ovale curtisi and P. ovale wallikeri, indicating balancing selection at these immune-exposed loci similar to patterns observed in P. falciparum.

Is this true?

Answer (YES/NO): YES